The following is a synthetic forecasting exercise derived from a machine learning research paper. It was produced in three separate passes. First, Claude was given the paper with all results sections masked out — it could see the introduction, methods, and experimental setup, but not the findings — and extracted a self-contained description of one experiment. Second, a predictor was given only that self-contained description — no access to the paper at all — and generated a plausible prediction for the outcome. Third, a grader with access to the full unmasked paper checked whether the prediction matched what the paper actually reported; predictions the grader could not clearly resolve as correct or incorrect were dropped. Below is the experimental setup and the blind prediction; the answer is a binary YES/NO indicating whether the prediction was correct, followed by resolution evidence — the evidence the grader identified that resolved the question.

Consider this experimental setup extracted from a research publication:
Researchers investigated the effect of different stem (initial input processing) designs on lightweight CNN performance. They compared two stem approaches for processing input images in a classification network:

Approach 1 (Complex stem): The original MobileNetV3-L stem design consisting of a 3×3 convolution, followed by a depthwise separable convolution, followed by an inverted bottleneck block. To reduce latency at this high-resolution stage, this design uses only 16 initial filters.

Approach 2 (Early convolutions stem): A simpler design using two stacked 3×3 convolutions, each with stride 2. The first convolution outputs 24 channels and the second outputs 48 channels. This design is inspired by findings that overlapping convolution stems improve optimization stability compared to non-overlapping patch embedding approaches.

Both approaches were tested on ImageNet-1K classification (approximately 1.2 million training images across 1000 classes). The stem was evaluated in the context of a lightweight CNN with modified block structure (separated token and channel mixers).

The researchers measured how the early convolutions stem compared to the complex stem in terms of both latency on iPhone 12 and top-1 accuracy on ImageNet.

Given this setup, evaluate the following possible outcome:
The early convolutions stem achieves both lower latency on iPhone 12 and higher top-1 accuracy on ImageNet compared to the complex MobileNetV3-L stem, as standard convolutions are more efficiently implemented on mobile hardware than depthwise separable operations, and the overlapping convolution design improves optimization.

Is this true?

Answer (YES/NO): YES